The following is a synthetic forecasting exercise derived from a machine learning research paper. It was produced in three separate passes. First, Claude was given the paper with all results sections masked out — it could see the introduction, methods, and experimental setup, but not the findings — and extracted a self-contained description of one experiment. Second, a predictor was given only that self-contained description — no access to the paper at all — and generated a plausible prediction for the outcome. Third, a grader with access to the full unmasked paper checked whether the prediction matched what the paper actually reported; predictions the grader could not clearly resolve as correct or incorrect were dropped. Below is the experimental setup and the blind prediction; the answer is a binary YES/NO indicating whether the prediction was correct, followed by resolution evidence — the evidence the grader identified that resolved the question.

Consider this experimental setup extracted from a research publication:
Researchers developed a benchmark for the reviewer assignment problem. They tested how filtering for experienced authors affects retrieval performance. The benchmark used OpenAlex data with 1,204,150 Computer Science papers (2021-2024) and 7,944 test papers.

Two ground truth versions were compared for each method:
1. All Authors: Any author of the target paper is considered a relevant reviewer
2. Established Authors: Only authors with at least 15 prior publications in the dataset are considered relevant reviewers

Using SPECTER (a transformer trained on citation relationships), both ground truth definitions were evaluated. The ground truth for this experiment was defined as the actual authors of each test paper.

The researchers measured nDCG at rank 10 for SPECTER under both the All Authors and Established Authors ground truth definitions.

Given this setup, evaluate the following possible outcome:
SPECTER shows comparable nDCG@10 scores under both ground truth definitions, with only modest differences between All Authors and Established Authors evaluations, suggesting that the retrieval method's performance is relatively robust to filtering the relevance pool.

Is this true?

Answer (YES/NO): YES